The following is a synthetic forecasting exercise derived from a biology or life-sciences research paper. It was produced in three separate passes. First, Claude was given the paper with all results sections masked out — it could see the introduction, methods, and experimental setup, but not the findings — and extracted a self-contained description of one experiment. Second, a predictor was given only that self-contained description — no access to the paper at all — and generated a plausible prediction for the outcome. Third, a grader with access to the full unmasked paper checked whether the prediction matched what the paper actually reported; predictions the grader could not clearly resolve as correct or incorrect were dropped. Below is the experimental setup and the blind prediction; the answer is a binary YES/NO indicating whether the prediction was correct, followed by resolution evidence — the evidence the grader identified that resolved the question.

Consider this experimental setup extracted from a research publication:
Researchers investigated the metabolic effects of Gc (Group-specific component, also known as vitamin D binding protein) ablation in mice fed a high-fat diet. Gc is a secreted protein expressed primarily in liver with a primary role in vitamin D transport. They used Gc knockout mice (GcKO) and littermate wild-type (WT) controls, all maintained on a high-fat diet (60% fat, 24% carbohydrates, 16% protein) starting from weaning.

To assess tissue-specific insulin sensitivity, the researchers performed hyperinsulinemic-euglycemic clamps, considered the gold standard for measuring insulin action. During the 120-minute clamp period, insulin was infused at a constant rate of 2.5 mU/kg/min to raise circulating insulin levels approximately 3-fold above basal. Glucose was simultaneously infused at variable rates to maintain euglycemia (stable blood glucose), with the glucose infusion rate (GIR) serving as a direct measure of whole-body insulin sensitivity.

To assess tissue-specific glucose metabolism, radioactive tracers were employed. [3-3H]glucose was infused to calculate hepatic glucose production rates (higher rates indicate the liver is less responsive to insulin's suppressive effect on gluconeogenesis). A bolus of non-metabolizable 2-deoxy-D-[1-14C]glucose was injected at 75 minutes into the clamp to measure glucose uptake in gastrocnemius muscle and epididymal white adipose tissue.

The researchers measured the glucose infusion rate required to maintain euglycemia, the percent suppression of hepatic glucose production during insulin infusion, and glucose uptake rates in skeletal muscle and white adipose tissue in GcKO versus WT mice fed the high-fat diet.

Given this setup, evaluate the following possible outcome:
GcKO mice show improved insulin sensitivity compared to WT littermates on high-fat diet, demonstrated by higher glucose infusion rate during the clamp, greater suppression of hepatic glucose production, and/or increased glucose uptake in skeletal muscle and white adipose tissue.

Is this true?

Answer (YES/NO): YES